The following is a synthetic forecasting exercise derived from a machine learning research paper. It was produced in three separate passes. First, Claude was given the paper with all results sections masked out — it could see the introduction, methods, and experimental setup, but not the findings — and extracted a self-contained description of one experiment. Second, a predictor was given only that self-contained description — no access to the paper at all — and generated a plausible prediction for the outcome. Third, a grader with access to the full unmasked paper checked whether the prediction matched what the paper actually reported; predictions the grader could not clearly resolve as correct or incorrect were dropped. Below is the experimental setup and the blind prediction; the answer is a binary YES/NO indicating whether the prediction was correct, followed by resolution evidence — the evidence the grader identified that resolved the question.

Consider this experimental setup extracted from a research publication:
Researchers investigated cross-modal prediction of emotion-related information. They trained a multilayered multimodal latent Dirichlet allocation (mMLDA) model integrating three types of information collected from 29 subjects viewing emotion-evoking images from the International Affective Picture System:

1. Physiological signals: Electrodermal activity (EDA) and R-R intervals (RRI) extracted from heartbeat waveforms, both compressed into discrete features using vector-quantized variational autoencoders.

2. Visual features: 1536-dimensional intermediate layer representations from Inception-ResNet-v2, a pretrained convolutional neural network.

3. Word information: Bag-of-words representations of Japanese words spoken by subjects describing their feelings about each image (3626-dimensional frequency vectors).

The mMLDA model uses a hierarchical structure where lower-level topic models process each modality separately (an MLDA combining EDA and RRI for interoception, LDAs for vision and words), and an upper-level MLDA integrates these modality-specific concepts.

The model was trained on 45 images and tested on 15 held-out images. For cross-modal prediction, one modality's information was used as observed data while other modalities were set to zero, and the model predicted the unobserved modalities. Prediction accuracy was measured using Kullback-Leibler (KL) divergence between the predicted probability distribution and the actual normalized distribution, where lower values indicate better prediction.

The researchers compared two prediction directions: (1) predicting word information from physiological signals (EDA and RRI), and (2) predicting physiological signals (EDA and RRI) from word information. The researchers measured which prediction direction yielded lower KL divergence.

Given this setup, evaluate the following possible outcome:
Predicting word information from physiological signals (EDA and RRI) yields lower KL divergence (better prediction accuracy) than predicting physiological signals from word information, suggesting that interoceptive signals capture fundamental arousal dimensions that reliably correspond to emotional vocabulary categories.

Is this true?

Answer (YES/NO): NO